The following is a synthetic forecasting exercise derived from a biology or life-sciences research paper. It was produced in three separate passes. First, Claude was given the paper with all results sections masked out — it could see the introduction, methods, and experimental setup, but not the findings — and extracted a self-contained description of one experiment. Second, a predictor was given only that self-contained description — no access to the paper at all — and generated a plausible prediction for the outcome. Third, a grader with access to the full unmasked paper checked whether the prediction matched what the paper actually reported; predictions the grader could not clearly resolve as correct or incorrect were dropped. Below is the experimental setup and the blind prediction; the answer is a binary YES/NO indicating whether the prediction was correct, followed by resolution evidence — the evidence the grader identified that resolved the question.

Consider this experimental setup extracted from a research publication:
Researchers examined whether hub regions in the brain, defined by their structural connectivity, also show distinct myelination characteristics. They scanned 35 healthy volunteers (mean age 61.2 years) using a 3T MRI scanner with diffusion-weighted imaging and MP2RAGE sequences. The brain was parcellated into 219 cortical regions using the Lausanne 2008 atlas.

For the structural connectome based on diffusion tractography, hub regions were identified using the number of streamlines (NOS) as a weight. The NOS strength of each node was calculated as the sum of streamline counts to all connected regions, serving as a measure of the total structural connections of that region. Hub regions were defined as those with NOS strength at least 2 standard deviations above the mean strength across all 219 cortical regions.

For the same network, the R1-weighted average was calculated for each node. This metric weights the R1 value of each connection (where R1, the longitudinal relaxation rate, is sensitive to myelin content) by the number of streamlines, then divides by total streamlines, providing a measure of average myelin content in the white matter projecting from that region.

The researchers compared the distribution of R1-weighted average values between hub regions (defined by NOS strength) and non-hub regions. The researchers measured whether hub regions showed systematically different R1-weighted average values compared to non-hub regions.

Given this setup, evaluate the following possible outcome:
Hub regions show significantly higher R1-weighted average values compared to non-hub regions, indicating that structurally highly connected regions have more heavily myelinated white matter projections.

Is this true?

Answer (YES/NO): NO